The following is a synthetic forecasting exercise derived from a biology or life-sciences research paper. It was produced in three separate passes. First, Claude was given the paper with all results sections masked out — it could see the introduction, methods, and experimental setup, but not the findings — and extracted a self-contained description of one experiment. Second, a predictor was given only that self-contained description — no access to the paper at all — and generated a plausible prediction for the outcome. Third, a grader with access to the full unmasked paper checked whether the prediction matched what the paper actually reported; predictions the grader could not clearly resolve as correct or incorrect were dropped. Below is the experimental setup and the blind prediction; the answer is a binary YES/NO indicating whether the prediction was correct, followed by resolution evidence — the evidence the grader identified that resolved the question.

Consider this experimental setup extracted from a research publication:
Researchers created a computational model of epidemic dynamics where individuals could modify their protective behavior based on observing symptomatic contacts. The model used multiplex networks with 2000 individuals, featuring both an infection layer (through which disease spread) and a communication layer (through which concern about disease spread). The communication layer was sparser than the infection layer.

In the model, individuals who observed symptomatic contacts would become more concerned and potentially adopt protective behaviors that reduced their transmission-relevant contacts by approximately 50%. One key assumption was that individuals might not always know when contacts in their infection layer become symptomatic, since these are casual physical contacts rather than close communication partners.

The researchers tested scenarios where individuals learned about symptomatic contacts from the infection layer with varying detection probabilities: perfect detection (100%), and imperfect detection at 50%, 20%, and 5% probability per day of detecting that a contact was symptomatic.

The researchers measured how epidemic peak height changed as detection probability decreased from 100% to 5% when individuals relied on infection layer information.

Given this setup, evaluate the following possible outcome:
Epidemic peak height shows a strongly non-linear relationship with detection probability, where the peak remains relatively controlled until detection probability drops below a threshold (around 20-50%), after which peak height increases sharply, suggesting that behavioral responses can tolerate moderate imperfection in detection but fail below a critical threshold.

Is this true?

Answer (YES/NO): YES